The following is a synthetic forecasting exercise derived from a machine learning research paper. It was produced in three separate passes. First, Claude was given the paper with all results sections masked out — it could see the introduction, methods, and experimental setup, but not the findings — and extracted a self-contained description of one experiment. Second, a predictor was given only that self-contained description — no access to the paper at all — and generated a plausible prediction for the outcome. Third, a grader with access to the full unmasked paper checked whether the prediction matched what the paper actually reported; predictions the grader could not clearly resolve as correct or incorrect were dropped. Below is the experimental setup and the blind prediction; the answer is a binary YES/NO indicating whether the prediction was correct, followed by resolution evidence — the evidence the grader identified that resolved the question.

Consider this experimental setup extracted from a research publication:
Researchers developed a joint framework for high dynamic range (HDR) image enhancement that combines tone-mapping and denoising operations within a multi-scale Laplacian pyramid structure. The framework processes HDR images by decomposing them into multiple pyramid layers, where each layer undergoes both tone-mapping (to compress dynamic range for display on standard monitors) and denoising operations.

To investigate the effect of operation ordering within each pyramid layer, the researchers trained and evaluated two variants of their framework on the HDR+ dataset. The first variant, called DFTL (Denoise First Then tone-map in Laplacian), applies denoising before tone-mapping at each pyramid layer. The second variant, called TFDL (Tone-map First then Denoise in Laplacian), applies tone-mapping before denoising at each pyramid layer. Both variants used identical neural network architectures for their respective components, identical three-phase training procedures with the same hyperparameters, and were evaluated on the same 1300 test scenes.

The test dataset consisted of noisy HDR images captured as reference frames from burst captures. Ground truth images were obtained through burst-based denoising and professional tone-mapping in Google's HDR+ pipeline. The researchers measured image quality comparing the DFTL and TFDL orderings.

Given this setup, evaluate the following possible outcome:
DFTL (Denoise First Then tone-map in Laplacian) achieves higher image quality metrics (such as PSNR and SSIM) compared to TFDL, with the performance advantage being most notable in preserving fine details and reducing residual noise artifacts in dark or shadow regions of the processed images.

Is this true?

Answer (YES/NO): NO